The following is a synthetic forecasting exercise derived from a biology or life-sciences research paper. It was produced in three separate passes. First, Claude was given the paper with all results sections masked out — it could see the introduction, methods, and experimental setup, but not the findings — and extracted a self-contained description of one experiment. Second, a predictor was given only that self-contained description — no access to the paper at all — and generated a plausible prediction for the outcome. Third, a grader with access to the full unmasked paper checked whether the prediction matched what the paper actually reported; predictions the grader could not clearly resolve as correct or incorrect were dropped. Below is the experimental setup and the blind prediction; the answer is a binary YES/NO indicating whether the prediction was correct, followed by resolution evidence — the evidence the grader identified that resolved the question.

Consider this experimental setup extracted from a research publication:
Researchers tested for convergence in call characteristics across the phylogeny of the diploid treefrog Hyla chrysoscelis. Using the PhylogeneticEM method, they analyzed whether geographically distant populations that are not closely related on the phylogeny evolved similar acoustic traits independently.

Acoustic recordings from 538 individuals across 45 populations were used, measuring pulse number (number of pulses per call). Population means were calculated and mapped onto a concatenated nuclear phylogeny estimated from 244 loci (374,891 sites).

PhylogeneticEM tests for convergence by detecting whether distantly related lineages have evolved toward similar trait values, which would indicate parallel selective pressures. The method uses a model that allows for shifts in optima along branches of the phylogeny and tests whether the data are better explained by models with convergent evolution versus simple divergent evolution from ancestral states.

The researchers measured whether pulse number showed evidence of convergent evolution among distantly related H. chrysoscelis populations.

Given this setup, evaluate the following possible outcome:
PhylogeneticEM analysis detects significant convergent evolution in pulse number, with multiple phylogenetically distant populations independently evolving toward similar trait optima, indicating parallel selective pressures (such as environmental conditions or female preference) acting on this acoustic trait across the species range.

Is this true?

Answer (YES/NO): NO